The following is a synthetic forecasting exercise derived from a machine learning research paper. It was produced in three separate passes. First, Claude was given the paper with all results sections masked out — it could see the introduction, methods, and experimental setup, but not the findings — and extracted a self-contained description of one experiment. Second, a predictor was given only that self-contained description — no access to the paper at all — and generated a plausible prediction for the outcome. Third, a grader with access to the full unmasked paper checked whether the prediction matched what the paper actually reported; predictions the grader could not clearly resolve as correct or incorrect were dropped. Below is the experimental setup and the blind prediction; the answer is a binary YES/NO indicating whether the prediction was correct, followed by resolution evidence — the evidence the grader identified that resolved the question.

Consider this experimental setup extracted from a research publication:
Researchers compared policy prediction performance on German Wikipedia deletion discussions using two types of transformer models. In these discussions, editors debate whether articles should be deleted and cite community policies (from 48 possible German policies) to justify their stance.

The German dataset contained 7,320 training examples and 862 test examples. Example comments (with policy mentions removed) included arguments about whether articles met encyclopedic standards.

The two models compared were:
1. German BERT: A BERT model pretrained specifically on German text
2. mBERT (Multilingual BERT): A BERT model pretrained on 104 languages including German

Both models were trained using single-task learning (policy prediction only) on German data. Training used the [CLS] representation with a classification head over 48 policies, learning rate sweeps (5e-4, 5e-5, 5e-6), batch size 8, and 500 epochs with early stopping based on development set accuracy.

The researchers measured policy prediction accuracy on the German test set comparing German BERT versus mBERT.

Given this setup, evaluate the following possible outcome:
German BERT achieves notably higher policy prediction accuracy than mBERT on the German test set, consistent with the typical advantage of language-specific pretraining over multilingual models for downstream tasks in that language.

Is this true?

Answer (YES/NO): NO